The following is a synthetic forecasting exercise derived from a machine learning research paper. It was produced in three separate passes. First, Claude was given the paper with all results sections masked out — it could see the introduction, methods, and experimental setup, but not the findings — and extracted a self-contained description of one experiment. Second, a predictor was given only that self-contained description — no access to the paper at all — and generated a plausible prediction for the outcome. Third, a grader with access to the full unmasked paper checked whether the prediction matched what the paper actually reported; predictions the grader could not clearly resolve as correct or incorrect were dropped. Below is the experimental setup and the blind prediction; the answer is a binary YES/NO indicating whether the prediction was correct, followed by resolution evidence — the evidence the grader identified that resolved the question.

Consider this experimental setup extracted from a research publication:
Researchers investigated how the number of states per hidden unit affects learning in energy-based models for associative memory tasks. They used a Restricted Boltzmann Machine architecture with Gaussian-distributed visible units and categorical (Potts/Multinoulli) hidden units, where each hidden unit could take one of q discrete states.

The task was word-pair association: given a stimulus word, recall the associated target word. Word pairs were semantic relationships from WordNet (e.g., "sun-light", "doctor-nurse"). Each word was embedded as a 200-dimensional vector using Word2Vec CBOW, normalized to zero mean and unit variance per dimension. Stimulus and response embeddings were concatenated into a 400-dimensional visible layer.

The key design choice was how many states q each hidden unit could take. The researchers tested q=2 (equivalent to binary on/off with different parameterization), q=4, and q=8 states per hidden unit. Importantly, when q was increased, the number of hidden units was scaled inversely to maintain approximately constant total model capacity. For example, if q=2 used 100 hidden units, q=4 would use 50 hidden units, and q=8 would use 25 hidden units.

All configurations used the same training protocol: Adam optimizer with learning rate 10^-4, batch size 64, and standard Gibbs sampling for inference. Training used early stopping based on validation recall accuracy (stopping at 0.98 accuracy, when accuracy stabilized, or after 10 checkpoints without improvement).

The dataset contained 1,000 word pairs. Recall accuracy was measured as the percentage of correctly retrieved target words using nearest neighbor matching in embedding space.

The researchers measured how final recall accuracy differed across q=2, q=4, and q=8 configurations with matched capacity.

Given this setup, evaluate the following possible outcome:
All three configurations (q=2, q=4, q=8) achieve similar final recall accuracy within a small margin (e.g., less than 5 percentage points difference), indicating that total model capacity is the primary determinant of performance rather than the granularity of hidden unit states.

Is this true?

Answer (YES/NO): NO